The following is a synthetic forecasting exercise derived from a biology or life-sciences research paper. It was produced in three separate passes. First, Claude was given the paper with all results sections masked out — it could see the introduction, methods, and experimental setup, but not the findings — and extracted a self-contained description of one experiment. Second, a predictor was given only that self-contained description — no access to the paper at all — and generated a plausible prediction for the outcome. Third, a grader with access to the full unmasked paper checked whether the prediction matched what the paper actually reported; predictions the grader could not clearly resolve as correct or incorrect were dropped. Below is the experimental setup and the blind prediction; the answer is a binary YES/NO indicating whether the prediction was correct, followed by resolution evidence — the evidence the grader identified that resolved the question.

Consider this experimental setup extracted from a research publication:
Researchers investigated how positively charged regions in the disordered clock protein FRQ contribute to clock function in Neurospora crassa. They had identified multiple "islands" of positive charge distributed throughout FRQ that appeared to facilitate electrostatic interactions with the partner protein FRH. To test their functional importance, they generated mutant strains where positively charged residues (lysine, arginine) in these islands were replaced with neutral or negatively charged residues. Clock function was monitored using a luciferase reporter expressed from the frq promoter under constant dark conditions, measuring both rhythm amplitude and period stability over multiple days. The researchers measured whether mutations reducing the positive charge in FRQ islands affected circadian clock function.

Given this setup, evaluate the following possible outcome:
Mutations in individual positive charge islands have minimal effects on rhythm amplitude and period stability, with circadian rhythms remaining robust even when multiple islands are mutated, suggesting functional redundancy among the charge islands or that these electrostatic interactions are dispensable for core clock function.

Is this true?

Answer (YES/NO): NO